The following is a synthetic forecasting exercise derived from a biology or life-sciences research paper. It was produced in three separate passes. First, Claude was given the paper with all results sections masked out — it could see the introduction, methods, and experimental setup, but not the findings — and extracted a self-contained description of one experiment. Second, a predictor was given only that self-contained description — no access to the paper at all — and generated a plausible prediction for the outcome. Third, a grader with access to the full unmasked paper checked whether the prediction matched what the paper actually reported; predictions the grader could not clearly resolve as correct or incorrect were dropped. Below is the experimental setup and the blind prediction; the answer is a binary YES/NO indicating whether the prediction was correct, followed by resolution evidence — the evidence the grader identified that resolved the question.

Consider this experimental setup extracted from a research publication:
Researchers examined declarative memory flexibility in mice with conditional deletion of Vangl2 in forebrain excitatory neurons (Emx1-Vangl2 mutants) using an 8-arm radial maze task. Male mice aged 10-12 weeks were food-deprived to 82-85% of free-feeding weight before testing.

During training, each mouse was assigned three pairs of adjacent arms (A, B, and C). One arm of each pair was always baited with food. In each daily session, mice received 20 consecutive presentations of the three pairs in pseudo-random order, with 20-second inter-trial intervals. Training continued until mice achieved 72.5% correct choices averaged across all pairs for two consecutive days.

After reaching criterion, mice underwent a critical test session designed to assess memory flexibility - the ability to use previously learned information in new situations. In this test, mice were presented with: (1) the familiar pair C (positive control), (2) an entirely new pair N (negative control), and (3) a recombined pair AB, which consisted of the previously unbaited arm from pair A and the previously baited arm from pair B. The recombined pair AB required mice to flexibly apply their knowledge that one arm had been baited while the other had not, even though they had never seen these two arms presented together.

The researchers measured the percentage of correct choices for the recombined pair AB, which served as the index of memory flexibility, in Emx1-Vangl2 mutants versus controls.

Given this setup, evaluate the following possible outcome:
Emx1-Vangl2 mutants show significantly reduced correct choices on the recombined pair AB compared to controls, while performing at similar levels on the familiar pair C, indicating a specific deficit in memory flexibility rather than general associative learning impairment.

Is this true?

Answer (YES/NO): YES